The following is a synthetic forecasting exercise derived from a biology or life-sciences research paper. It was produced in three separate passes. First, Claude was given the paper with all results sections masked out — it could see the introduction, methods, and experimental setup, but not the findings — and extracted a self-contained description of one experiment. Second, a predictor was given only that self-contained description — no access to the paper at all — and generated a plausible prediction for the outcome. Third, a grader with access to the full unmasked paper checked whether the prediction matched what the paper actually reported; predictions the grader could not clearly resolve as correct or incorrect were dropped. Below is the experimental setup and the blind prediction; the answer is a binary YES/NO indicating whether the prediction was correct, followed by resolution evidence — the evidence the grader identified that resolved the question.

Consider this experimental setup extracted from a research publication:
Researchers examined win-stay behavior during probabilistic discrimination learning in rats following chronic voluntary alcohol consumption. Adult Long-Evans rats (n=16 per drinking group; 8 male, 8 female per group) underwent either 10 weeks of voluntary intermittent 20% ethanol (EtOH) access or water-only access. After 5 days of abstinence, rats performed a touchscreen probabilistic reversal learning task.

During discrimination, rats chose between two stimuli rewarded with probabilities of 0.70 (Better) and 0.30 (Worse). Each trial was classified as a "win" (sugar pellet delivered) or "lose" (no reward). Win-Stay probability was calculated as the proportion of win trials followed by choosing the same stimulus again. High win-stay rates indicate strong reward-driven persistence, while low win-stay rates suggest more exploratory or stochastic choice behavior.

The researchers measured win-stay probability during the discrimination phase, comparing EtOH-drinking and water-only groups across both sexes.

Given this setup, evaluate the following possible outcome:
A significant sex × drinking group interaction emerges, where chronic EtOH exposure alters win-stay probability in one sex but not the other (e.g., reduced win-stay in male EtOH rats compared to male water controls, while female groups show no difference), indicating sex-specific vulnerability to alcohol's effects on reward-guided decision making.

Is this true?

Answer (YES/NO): NO